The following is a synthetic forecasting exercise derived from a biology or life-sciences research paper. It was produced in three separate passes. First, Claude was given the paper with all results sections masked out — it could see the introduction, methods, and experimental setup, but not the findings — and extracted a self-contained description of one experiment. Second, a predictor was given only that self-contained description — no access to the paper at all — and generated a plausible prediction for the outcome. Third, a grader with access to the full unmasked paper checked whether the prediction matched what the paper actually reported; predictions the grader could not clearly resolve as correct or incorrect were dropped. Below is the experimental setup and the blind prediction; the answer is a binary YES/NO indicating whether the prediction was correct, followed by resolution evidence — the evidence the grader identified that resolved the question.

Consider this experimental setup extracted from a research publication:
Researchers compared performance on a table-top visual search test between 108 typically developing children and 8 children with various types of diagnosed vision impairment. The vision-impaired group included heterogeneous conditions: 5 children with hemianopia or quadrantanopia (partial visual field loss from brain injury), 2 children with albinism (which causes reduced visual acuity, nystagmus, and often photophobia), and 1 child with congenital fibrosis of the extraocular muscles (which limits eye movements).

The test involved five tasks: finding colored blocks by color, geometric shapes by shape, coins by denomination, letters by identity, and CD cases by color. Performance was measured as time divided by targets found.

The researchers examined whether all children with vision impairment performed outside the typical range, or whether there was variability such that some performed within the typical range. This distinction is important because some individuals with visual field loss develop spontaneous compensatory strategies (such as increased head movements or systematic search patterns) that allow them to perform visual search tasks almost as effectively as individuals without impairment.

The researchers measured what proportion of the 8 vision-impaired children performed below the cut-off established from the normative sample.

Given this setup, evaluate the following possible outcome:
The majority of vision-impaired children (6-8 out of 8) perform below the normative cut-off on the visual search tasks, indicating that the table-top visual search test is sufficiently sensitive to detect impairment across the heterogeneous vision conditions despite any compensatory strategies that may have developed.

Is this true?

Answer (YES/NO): YES